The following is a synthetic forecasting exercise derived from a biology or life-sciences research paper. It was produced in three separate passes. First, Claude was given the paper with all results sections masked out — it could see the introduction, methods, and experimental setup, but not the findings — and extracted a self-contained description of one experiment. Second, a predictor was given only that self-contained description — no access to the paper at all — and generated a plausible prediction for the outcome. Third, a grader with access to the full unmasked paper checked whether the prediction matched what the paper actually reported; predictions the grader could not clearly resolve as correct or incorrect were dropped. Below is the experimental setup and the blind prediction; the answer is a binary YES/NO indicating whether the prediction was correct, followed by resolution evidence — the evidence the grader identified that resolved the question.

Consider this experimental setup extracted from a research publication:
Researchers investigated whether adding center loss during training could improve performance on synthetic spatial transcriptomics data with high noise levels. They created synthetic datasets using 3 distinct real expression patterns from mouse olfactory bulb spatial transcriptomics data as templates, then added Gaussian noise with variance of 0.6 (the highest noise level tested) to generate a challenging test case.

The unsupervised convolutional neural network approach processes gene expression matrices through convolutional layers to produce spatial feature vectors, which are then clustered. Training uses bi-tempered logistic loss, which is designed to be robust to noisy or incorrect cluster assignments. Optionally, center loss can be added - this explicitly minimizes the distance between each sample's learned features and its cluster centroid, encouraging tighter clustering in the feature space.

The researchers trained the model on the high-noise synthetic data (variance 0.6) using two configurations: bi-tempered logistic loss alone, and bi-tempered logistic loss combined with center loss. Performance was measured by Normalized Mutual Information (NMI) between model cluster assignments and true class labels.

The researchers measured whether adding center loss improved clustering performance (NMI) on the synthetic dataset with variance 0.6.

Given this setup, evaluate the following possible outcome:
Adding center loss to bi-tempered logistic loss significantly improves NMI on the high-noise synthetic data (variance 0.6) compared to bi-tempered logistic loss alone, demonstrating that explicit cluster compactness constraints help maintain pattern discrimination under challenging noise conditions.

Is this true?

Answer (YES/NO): YES